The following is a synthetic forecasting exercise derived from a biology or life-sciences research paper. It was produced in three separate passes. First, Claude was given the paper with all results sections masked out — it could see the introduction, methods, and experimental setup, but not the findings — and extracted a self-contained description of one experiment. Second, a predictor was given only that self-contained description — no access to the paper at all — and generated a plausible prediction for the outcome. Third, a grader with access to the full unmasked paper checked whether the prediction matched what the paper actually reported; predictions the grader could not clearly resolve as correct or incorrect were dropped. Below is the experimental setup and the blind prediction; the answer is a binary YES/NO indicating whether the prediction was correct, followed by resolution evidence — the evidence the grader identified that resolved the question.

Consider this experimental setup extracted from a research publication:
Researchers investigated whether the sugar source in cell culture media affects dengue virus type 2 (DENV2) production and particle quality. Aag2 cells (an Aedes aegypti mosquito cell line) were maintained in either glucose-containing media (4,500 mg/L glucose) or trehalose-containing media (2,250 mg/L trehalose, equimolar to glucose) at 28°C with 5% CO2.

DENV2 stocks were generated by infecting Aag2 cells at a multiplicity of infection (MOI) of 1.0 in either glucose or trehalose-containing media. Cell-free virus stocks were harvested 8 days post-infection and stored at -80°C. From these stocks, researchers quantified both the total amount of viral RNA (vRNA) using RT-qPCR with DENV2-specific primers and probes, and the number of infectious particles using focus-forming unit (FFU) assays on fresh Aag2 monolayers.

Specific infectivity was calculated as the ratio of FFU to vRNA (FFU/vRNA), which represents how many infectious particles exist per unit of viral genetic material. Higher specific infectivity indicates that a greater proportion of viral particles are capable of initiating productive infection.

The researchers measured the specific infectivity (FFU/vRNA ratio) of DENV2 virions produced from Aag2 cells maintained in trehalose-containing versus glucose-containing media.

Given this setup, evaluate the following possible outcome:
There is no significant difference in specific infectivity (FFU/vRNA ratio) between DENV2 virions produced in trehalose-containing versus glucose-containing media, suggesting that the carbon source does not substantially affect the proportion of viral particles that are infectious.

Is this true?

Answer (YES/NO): NO